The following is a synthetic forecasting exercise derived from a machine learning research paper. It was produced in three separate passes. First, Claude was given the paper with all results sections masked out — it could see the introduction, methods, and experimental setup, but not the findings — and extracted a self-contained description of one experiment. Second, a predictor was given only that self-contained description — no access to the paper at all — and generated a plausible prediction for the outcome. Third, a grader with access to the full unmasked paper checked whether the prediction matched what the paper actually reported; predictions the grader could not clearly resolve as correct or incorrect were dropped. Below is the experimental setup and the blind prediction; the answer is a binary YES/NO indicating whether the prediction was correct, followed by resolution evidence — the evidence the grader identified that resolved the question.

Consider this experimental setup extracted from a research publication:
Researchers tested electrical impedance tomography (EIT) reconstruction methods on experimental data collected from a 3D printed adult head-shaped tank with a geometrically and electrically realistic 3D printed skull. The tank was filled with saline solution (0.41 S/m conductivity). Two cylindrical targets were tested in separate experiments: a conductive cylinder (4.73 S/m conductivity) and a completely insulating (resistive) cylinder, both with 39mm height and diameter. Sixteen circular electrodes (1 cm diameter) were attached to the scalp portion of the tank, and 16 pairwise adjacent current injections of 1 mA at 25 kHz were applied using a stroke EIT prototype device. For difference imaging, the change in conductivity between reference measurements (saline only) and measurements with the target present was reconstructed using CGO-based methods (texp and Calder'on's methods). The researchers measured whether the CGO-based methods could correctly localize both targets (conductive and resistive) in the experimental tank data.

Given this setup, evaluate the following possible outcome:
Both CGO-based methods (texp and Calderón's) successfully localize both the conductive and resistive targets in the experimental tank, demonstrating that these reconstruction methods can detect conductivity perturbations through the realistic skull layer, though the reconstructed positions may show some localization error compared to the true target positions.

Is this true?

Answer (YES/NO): YES